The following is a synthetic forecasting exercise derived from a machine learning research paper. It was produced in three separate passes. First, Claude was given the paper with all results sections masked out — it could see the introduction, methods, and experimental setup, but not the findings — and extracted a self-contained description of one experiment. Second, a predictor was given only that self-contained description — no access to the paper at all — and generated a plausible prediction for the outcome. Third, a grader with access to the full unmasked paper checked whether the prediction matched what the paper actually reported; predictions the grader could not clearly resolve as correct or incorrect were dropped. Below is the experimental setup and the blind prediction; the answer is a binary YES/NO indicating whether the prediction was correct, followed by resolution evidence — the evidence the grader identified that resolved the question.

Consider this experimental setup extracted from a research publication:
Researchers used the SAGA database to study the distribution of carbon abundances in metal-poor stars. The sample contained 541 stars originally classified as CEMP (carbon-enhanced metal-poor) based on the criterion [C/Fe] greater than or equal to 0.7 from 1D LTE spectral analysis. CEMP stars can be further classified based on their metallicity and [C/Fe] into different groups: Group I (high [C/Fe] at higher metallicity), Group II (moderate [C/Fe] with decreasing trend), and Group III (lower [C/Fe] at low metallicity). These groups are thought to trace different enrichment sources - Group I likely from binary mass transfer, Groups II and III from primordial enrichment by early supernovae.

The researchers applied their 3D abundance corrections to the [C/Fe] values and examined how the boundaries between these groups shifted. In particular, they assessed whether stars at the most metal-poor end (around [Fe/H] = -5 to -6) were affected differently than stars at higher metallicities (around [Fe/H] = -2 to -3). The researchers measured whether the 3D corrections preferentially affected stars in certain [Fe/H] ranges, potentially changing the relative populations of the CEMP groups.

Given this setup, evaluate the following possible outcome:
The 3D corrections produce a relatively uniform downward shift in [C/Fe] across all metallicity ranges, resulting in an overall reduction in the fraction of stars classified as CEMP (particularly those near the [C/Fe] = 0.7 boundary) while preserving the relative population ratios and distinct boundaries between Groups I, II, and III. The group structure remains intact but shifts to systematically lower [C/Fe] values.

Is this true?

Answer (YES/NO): NO